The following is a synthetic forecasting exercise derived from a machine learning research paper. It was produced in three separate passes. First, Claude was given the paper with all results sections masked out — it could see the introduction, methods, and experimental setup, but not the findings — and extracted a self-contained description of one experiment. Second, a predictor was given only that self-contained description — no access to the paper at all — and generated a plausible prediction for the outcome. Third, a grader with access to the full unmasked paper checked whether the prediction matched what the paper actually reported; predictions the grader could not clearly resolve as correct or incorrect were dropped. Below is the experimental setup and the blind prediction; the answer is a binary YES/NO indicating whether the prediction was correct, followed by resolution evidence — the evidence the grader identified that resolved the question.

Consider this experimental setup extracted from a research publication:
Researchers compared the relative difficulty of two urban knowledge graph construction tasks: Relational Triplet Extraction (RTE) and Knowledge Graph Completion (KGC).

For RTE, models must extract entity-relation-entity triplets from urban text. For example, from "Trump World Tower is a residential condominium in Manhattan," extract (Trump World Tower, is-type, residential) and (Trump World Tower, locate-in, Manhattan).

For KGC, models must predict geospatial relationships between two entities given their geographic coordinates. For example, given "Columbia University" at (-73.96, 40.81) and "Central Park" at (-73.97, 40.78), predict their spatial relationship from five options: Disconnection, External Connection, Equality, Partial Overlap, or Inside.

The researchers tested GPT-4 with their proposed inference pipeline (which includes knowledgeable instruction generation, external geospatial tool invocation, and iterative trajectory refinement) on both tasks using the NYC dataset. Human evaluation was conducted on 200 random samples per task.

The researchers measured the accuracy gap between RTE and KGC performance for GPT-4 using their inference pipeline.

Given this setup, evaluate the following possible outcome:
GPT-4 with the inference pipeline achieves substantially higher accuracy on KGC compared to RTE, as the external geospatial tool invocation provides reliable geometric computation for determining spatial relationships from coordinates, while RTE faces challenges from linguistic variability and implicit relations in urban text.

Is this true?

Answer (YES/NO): NO